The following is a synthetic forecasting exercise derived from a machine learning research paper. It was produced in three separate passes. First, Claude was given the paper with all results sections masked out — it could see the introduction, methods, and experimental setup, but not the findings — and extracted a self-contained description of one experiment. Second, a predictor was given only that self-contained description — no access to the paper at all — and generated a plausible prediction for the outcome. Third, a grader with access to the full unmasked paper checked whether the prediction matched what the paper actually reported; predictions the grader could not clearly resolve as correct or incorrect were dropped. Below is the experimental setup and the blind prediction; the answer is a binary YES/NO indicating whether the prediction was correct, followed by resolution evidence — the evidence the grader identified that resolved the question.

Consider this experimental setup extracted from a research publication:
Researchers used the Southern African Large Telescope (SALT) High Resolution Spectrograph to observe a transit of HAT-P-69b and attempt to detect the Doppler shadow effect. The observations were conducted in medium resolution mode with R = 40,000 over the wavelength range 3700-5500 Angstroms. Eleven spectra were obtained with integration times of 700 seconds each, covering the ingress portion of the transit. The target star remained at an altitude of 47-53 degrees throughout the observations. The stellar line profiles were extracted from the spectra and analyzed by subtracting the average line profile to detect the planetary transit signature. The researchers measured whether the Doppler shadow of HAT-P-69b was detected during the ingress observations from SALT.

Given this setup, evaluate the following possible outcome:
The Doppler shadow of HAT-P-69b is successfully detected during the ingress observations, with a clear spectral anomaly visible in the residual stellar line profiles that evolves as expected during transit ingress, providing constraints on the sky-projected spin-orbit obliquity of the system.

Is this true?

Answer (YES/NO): YES